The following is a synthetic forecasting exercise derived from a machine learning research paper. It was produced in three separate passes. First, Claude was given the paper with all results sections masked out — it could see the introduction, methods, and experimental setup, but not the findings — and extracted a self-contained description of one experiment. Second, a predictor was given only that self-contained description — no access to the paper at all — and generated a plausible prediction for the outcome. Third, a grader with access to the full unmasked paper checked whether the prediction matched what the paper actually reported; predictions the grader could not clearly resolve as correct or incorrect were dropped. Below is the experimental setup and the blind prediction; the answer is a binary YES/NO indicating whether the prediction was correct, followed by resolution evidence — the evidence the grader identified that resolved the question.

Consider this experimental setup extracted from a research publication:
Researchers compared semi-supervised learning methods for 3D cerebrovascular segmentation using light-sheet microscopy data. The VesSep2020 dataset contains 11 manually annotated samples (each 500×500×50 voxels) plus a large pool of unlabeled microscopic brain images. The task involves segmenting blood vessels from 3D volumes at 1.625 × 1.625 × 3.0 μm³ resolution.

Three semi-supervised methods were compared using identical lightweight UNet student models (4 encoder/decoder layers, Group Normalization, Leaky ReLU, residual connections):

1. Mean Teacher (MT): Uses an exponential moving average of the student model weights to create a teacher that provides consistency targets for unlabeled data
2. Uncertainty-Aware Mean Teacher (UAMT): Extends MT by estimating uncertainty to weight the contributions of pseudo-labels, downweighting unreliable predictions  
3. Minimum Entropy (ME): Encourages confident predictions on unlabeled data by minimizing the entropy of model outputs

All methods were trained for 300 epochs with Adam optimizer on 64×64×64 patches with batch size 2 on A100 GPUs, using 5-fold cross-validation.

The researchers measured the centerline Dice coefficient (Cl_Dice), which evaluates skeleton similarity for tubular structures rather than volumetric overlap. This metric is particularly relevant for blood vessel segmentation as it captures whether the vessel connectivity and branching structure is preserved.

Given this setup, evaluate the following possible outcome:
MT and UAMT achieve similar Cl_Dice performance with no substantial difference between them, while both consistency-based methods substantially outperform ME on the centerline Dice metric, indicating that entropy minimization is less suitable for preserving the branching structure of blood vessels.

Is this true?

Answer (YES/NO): NO